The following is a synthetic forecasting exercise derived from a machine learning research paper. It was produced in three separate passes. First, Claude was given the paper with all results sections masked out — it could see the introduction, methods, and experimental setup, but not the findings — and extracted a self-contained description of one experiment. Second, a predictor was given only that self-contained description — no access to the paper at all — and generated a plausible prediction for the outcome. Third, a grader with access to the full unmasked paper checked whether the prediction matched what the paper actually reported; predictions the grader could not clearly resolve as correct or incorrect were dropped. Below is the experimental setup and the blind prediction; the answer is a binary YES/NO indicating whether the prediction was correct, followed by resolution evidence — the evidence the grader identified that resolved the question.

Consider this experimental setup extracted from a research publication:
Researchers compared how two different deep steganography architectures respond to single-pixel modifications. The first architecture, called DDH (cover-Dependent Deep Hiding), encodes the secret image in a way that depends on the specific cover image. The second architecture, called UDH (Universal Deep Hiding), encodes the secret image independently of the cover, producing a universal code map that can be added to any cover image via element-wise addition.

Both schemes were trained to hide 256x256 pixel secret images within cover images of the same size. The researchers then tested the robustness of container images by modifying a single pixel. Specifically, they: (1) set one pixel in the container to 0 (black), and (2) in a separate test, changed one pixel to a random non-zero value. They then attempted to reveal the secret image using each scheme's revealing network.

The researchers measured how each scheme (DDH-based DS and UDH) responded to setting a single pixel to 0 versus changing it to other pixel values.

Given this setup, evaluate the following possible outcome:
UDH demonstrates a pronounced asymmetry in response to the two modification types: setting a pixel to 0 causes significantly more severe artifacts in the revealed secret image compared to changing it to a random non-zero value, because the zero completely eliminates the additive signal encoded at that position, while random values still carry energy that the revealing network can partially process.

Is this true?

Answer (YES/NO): NO